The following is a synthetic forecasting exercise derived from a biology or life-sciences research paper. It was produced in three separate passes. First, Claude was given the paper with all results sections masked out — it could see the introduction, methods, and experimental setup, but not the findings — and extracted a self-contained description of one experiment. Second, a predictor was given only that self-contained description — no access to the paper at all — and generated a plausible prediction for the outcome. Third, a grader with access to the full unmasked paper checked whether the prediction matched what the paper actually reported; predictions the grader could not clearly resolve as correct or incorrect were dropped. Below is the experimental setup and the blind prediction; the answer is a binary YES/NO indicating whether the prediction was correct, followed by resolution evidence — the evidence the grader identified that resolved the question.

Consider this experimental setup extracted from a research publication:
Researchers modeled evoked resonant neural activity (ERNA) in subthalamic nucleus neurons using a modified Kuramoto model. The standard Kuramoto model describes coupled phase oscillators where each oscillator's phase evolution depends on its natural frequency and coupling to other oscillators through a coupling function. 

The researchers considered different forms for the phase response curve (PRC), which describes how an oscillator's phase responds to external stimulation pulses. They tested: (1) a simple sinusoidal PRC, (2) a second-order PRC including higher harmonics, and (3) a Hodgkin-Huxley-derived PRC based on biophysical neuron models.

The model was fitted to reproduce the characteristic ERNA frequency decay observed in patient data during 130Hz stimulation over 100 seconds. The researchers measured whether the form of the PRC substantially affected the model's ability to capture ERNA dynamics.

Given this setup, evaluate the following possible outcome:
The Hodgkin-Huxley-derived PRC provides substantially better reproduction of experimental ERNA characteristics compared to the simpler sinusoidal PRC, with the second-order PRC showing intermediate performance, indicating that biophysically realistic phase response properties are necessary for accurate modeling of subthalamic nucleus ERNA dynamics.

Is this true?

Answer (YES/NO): NO